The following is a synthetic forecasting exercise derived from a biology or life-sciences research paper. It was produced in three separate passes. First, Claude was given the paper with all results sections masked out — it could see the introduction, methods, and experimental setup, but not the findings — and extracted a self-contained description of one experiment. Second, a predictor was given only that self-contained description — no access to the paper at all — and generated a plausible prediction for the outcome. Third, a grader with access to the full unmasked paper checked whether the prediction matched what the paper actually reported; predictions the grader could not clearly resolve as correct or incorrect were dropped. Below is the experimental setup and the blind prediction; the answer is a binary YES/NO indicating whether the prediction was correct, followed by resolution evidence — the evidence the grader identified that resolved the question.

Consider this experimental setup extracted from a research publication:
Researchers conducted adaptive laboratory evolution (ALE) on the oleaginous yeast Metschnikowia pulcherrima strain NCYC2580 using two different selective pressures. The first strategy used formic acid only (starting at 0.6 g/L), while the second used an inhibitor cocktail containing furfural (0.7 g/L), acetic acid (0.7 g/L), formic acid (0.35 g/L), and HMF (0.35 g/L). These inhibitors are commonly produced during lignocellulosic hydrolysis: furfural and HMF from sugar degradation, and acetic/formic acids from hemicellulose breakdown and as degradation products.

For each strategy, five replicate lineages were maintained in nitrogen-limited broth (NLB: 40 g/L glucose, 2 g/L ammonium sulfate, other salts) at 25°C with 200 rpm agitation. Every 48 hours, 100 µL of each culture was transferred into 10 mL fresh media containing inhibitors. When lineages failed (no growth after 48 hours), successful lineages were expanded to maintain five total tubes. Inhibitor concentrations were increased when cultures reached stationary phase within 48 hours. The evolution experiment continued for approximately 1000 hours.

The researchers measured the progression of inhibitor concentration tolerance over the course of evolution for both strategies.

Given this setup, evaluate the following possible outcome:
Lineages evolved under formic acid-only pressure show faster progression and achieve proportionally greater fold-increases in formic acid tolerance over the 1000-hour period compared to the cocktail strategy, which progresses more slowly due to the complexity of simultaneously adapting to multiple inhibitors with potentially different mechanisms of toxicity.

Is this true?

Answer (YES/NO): YES